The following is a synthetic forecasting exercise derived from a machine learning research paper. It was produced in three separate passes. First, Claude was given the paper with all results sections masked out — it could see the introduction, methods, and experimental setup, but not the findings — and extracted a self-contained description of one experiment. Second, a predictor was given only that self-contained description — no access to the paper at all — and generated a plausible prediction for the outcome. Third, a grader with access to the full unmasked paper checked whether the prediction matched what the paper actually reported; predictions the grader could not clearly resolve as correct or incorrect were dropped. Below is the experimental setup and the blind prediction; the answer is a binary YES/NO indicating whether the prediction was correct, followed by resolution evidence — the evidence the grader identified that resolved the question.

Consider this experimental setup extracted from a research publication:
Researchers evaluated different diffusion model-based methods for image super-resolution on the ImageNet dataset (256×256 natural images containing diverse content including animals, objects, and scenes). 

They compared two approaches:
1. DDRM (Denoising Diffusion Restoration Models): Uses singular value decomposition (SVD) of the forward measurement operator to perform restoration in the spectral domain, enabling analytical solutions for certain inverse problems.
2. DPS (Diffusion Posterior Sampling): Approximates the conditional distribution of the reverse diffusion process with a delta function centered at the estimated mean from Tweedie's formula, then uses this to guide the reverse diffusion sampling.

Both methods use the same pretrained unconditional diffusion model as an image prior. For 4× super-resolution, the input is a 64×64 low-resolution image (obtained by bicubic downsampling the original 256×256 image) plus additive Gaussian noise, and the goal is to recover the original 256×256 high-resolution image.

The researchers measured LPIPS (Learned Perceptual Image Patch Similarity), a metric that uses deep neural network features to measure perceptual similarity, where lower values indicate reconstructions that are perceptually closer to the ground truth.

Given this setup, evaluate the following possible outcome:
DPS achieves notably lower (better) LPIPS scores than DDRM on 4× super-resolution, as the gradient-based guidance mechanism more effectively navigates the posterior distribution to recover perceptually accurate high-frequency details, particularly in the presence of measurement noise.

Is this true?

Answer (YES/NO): NO